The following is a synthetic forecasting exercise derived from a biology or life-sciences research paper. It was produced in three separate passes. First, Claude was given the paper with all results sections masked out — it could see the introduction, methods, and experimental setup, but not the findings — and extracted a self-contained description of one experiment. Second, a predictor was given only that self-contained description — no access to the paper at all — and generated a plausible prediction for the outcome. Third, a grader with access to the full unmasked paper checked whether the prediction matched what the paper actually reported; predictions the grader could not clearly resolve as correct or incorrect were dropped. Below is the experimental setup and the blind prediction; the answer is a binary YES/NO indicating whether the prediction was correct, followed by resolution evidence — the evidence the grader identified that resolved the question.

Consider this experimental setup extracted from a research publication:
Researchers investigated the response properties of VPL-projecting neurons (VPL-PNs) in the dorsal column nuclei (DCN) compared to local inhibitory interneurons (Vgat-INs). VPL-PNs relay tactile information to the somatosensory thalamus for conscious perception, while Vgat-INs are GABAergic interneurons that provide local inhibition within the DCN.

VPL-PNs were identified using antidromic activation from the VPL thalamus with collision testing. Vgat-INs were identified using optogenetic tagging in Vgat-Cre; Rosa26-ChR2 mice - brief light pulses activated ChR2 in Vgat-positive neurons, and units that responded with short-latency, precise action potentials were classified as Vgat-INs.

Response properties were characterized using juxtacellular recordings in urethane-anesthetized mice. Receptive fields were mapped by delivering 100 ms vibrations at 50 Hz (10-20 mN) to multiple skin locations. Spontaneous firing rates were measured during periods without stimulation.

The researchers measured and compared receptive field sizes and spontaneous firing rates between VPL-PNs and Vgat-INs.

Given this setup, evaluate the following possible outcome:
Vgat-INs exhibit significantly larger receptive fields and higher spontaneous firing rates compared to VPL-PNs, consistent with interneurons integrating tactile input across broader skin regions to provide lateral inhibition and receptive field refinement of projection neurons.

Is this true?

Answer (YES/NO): NO